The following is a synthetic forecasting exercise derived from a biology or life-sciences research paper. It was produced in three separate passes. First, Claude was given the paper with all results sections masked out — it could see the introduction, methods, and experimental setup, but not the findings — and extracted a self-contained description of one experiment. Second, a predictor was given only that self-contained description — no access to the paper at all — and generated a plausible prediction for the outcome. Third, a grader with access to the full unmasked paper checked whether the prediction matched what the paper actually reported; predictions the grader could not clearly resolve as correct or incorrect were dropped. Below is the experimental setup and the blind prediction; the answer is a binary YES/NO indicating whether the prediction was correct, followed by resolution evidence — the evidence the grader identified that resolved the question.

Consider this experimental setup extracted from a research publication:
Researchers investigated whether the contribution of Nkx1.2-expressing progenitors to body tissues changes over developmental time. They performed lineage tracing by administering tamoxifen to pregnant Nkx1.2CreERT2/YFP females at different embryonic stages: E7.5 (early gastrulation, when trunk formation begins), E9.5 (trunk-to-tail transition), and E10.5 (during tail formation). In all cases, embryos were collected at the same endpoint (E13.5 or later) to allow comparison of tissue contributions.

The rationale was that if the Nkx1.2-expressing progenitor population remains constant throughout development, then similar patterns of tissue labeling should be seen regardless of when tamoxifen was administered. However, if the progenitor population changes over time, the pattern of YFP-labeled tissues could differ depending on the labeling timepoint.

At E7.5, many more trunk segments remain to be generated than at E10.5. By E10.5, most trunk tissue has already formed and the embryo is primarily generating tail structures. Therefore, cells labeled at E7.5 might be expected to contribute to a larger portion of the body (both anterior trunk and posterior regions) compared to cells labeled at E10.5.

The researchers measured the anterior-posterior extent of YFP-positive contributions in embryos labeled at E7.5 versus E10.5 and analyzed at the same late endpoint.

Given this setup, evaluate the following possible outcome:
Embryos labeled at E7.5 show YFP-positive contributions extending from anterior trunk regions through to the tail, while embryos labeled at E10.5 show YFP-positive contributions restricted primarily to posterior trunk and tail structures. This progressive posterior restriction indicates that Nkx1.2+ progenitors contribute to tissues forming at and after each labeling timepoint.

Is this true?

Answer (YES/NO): YES